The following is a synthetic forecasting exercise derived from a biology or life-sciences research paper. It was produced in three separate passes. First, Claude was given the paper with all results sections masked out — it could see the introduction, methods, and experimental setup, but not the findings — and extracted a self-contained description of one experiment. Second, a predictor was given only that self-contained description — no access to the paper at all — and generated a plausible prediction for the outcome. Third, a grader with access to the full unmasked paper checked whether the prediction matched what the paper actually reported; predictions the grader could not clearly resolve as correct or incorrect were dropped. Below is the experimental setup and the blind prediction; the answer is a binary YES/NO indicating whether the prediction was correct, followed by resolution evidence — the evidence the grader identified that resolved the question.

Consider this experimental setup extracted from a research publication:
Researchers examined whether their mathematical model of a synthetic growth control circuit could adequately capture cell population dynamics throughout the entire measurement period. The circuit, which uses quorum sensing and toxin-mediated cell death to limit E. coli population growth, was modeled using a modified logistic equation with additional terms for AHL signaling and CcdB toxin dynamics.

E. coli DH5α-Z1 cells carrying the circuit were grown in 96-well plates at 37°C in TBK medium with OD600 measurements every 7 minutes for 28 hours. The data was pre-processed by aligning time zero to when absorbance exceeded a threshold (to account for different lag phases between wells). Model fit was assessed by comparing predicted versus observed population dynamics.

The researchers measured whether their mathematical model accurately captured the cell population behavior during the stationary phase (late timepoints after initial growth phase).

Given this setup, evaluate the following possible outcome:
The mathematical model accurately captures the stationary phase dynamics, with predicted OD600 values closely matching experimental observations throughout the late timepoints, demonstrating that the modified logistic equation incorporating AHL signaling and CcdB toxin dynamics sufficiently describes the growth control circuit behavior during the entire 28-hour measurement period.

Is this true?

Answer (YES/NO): NO